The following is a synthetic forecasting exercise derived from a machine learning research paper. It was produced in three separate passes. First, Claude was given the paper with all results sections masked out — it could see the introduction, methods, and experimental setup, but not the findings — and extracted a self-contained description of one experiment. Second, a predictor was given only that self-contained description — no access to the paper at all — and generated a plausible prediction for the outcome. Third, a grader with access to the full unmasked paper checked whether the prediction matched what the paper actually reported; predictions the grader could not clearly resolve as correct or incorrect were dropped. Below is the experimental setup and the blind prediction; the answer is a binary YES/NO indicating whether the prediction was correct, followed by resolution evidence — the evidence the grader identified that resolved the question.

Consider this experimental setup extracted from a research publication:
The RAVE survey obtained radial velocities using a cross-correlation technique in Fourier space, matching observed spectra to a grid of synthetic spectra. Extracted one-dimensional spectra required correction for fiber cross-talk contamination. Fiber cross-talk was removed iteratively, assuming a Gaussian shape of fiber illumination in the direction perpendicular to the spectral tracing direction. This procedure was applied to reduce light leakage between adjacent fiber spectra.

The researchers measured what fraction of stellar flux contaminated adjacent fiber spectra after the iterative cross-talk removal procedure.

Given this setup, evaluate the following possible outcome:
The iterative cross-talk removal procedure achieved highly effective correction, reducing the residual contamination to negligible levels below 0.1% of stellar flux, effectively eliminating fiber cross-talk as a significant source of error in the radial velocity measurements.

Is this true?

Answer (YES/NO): NO